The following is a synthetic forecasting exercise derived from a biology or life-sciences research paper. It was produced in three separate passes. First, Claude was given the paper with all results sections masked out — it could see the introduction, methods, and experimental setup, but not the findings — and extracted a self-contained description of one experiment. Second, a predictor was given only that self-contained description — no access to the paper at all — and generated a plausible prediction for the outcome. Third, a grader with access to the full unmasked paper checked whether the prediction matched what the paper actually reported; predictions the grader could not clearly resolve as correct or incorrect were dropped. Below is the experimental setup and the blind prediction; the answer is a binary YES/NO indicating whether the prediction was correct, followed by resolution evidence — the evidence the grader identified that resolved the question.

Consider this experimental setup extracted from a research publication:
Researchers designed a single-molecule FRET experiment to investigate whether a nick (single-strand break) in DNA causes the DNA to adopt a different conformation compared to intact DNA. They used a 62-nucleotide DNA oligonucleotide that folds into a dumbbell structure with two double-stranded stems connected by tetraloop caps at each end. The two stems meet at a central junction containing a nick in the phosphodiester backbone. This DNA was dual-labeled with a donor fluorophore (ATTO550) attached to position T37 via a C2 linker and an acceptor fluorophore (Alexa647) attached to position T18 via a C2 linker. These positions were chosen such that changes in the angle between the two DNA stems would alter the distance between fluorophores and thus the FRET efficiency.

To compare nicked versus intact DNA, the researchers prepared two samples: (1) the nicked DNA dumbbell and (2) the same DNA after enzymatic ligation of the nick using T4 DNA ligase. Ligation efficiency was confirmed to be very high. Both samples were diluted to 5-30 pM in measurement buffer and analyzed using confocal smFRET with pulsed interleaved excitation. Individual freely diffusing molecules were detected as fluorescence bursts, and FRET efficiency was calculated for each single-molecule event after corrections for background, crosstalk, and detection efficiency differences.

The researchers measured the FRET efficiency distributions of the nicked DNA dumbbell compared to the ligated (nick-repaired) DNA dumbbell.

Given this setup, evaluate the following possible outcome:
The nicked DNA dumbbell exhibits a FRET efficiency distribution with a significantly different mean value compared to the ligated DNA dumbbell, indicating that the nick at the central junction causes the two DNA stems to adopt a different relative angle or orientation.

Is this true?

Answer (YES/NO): NO